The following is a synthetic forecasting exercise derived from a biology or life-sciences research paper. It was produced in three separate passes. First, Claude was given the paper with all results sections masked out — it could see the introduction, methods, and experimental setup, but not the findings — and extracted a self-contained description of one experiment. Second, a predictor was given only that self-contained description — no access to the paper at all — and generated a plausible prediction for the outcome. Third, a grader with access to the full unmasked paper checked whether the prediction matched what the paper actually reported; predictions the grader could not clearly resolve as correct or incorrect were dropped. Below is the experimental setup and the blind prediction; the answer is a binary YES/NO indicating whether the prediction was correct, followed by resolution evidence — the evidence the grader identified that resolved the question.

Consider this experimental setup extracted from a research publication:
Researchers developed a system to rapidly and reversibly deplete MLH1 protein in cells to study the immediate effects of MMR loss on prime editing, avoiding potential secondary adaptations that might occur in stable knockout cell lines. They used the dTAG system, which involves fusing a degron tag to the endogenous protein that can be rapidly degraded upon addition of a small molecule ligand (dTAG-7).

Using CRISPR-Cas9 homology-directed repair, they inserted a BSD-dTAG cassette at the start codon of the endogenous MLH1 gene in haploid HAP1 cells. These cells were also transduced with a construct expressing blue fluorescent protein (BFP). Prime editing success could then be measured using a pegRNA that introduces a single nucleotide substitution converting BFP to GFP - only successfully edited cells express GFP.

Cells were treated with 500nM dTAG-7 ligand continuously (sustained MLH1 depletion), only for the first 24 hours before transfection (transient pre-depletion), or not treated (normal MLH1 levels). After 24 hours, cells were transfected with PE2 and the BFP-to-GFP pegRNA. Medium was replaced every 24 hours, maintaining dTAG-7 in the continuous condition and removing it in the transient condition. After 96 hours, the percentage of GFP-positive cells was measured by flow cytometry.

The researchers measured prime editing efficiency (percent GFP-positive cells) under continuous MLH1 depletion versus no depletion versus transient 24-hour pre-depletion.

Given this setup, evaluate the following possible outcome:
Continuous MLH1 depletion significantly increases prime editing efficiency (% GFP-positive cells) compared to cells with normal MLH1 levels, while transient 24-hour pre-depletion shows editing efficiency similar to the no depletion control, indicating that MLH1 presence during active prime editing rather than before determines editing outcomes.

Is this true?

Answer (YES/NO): YES